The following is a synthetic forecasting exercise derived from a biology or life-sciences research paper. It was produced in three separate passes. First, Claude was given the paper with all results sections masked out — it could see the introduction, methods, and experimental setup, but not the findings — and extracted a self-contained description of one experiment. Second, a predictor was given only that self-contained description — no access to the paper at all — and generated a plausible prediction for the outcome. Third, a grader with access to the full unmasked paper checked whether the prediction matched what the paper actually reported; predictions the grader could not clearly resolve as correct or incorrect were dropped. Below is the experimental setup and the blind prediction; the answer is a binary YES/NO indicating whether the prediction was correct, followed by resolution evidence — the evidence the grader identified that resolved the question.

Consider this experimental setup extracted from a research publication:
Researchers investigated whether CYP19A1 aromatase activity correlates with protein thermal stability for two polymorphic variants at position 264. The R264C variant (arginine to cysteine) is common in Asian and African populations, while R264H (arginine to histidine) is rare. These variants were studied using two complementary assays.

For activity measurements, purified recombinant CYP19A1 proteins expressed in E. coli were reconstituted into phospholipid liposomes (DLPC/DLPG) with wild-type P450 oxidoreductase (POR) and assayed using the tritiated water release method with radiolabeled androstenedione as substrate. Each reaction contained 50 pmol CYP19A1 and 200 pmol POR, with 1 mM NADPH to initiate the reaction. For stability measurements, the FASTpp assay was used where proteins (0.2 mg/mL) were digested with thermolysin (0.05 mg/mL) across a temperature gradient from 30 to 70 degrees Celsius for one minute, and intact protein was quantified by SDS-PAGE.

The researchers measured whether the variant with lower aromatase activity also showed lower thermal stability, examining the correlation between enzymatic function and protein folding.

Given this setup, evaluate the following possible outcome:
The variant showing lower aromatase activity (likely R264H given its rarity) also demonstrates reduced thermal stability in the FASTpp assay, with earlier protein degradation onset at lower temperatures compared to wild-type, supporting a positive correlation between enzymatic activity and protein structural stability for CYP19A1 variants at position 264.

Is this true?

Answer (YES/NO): NO